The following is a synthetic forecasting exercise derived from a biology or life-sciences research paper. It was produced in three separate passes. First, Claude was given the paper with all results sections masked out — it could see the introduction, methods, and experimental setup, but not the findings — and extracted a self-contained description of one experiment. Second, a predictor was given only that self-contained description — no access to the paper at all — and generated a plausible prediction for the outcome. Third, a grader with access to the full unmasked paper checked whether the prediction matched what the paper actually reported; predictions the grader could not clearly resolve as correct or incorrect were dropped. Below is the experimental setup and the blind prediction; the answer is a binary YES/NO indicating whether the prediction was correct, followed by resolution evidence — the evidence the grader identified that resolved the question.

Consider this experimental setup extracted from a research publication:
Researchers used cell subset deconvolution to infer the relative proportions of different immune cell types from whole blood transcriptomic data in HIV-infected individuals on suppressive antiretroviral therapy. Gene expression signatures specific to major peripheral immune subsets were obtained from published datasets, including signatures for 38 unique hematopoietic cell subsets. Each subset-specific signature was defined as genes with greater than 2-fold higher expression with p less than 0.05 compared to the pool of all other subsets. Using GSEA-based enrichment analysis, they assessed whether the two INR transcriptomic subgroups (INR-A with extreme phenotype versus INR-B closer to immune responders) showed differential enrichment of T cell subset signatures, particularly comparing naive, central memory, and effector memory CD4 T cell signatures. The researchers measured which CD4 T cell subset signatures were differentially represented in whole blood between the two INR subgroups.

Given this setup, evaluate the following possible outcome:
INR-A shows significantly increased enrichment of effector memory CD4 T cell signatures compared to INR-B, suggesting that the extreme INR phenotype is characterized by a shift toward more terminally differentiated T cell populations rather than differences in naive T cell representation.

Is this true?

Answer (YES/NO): NO